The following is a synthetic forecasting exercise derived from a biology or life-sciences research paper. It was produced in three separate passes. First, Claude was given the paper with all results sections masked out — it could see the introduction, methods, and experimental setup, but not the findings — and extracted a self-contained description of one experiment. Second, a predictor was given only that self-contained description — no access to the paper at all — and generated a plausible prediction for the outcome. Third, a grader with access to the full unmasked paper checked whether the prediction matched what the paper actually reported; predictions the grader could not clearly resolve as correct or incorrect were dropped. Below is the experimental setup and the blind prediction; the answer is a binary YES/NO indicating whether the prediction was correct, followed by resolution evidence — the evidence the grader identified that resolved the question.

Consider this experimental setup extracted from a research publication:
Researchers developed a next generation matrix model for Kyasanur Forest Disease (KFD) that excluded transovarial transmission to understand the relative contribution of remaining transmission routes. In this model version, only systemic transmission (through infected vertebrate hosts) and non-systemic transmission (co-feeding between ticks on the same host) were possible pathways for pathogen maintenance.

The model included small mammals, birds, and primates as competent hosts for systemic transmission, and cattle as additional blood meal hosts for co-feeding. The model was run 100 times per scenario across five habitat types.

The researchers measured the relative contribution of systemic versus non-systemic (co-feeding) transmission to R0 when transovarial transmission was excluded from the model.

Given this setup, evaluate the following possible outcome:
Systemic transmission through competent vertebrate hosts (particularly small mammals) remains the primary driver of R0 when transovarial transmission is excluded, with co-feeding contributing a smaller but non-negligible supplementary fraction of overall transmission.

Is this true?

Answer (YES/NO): NO